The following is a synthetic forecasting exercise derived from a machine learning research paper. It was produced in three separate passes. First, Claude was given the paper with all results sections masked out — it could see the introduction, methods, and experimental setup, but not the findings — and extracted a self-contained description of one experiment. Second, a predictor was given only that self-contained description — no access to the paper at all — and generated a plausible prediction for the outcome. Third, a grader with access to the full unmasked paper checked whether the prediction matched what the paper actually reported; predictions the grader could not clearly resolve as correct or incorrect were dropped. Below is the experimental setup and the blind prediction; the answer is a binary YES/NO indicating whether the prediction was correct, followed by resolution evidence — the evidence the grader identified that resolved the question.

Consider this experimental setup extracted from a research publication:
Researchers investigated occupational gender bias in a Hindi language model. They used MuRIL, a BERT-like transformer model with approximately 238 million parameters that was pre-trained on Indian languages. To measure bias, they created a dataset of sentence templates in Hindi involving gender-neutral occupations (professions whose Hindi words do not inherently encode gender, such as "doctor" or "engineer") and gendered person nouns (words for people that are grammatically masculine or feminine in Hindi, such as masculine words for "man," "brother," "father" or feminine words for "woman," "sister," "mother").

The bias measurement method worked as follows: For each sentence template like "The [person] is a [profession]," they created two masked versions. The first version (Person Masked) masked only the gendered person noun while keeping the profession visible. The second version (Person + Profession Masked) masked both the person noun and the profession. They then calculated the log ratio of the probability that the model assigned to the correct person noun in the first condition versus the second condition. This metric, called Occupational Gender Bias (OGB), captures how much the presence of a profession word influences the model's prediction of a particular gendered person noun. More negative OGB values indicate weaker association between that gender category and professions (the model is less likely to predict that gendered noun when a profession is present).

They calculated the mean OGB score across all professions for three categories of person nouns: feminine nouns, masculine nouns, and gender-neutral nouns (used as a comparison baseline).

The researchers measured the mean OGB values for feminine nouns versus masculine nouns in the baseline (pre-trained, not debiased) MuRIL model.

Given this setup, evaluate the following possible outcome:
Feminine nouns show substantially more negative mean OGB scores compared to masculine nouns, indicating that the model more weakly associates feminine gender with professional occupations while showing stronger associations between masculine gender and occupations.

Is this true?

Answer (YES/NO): YES